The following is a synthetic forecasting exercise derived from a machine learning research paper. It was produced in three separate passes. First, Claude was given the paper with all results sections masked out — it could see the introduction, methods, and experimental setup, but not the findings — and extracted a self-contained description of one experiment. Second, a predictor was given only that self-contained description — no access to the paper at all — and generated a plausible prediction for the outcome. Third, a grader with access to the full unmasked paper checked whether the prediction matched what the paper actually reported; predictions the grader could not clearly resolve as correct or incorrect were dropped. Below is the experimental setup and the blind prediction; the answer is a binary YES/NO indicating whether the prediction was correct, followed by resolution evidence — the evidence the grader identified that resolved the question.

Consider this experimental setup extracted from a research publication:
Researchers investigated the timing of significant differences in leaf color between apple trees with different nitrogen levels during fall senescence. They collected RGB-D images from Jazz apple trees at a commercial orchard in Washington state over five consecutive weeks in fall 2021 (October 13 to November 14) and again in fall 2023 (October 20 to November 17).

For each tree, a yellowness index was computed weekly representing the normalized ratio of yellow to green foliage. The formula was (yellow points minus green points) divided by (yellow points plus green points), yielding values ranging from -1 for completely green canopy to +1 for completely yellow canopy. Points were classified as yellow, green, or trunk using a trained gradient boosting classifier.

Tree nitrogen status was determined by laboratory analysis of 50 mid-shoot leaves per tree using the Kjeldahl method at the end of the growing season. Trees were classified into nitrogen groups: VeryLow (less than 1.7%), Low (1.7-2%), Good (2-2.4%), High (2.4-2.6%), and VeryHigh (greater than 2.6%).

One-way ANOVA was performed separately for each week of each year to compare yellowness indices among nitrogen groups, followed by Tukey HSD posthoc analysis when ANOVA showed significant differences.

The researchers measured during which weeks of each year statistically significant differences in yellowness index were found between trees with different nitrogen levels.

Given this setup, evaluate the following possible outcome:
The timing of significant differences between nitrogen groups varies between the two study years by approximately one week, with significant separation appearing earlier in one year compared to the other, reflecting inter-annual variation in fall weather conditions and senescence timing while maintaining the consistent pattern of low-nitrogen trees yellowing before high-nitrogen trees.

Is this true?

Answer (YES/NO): YES